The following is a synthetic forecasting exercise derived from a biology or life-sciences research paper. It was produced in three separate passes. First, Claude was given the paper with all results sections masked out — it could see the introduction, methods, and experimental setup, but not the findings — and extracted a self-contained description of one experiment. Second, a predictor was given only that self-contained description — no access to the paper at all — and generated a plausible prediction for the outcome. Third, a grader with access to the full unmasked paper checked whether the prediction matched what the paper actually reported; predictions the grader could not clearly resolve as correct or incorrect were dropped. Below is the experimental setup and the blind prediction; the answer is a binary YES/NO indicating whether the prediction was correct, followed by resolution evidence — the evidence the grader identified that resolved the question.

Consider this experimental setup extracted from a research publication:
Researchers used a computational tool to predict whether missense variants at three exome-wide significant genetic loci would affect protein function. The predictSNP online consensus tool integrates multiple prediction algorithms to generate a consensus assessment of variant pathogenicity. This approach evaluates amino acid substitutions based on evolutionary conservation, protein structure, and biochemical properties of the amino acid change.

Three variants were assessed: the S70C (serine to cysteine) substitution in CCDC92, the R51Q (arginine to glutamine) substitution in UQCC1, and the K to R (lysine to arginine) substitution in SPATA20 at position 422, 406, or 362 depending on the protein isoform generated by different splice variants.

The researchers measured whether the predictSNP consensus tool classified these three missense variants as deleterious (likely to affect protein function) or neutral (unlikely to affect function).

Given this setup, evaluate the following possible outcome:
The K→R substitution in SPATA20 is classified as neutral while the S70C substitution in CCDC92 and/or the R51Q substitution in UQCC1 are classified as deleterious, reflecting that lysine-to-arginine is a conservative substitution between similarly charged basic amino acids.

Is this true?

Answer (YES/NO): YES